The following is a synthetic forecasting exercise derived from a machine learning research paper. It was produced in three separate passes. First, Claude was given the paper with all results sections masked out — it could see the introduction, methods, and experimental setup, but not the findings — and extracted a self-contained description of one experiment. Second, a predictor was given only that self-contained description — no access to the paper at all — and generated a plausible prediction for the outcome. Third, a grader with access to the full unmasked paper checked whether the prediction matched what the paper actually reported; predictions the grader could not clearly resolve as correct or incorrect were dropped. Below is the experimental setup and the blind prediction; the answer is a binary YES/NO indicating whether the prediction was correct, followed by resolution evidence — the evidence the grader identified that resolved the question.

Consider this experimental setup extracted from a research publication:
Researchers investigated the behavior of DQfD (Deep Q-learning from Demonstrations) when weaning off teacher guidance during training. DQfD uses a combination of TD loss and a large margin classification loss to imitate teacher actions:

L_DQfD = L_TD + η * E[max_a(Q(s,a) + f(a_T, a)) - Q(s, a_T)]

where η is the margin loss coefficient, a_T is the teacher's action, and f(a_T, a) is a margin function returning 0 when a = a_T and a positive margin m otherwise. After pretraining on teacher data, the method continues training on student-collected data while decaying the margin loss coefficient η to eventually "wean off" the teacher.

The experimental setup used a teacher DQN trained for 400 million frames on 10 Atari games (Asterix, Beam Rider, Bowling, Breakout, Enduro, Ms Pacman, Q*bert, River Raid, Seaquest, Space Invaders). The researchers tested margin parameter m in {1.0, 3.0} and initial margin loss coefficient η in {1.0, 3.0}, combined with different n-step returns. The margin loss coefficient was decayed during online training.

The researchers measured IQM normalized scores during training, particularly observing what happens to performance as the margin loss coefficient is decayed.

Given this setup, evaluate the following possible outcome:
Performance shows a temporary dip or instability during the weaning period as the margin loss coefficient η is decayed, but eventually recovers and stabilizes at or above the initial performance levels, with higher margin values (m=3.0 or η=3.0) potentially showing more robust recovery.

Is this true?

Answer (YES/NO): NO